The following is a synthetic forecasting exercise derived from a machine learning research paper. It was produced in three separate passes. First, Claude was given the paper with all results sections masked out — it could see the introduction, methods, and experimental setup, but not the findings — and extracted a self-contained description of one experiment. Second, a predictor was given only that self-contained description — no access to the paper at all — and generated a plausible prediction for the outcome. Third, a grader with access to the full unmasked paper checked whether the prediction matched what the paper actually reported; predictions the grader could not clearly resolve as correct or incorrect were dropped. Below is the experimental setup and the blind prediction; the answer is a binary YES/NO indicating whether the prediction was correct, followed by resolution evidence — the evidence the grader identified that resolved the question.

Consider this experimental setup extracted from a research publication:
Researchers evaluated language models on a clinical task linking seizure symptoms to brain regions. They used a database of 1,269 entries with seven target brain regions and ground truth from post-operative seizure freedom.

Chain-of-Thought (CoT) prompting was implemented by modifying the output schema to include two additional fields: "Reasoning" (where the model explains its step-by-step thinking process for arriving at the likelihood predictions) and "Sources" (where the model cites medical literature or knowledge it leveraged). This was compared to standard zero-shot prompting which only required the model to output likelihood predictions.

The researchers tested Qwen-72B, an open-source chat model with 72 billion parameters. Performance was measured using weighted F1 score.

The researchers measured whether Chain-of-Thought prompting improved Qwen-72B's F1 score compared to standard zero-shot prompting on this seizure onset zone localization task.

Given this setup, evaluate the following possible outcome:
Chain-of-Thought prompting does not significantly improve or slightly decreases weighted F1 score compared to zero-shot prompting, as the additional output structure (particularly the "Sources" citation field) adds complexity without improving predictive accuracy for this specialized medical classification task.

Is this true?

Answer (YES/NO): NO